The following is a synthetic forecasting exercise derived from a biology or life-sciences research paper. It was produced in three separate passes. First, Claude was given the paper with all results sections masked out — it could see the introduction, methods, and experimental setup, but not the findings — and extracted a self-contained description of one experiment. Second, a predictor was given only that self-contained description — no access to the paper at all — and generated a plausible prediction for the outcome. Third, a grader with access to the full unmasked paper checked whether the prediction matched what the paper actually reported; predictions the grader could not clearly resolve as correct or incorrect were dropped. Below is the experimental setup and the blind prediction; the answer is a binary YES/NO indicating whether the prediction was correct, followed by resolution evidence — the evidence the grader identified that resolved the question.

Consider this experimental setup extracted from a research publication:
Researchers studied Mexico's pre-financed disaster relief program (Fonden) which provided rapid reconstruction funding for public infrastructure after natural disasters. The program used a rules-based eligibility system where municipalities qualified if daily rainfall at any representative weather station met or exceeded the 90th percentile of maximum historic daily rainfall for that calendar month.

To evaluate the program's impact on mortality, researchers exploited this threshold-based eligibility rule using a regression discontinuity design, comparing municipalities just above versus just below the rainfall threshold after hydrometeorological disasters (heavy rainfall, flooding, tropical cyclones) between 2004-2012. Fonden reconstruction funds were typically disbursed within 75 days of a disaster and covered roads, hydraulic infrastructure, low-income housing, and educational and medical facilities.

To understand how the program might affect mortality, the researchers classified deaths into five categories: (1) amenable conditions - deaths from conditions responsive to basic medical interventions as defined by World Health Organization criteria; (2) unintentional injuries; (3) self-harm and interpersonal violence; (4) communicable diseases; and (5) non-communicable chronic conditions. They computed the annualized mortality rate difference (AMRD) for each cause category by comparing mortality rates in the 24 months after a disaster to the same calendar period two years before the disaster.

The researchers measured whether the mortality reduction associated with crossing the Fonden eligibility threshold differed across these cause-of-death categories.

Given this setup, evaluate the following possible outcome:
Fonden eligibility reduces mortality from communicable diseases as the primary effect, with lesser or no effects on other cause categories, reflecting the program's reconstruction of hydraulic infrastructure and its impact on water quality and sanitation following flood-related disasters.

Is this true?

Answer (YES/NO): NO